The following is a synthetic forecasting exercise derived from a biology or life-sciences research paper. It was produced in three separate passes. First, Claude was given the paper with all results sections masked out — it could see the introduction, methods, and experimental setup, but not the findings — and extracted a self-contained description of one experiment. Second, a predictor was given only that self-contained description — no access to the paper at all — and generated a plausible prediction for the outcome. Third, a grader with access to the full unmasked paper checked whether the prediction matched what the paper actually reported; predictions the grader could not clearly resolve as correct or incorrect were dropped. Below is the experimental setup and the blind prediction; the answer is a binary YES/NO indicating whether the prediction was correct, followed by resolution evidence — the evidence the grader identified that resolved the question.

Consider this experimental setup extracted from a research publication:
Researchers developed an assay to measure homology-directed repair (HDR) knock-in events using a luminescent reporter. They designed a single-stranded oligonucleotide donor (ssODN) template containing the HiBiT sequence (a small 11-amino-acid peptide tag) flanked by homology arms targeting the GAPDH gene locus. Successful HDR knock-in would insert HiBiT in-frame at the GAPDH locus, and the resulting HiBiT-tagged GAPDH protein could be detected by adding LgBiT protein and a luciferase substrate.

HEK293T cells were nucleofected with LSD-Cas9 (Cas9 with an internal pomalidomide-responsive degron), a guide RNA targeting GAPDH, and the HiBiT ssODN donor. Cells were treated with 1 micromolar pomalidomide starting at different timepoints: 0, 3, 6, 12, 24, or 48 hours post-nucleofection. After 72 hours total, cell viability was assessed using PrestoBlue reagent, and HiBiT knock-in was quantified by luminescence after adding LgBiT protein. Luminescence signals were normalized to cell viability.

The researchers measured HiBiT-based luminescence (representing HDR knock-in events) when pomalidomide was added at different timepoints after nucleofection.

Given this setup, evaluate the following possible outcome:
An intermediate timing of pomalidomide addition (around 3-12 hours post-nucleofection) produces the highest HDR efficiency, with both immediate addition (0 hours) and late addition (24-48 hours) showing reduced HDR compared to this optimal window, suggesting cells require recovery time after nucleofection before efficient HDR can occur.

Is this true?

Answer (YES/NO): NO